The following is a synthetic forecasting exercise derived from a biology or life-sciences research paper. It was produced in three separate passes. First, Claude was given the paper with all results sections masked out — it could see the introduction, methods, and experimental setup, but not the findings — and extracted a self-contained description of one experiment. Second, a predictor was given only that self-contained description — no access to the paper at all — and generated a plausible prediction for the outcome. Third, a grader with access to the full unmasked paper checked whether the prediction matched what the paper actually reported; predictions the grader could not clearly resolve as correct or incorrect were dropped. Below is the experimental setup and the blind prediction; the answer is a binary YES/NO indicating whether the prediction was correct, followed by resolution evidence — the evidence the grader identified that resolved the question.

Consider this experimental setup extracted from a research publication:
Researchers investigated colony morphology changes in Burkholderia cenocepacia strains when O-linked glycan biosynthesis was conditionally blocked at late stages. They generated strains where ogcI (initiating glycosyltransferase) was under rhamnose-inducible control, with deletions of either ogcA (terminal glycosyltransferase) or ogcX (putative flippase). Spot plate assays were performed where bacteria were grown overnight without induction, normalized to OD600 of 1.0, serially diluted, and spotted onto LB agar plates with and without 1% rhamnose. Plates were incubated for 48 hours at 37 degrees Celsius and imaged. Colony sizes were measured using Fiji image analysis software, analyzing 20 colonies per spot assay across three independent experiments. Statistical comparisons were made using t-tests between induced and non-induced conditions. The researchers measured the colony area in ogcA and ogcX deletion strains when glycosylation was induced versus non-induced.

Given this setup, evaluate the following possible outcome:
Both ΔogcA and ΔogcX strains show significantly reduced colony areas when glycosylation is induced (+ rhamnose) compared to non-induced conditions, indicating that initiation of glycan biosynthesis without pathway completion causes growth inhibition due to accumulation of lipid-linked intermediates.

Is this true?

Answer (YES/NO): YES